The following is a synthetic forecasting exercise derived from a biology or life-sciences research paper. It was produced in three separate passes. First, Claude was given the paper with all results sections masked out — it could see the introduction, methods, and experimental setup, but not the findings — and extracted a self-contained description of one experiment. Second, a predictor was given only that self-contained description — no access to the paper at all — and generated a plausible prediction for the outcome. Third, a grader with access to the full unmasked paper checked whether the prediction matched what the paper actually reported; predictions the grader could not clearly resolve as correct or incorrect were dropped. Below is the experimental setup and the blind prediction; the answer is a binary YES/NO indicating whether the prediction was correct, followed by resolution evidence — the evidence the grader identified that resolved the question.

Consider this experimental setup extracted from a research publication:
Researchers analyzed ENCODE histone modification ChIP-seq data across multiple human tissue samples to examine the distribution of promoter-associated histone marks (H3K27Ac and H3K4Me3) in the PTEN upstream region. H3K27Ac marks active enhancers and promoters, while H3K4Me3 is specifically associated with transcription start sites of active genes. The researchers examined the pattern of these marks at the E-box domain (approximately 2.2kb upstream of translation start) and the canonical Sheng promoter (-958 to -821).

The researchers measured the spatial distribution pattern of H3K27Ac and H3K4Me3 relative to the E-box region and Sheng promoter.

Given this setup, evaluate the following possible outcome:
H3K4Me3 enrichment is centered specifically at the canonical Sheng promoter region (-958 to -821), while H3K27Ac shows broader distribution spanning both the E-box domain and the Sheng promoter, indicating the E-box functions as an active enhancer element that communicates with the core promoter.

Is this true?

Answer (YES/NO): NO